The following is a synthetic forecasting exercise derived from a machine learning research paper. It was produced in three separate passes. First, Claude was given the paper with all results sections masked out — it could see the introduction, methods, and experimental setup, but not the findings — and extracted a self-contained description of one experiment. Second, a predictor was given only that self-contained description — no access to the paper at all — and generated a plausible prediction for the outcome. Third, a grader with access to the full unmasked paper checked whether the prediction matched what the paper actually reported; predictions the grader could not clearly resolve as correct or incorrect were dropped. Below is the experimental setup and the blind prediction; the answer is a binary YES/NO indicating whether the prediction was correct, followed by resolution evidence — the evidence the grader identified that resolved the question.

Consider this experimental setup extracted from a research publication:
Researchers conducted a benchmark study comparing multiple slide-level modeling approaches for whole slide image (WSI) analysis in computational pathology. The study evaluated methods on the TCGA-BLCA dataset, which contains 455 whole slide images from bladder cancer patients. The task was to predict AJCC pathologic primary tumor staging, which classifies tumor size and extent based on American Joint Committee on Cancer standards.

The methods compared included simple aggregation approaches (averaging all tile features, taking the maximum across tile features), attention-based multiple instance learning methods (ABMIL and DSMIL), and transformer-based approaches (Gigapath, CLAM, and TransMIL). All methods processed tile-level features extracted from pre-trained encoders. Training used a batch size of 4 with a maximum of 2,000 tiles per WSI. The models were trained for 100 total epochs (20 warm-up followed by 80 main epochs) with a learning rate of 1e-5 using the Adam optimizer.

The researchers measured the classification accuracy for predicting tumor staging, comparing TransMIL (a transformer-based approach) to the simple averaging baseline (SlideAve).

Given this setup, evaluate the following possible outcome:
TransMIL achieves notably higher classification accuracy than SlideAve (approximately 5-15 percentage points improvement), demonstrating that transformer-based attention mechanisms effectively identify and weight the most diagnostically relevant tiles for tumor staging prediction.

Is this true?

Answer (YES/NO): NO